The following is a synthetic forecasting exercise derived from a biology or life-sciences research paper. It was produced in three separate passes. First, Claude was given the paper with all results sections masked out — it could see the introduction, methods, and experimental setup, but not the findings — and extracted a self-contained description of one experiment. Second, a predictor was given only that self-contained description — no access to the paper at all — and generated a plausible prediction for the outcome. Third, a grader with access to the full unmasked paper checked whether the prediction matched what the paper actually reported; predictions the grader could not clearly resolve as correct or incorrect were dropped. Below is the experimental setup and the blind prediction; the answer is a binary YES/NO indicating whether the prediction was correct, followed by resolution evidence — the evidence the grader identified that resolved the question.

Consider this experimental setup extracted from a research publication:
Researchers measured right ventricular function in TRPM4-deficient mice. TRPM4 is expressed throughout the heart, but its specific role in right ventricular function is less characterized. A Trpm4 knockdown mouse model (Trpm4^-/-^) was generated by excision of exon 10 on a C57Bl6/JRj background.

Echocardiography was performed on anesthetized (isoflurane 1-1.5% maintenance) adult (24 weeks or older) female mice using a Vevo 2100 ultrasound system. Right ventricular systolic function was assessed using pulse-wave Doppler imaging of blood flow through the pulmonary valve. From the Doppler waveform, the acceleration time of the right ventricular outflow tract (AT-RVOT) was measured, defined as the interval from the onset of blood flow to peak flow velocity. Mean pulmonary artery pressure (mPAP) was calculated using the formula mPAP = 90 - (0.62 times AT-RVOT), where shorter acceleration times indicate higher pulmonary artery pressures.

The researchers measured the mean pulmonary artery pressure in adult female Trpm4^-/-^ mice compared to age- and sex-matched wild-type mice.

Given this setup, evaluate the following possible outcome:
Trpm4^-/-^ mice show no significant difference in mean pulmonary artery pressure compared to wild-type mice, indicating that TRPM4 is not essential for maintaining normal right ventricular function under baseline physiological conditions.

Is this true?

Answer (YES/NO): YES